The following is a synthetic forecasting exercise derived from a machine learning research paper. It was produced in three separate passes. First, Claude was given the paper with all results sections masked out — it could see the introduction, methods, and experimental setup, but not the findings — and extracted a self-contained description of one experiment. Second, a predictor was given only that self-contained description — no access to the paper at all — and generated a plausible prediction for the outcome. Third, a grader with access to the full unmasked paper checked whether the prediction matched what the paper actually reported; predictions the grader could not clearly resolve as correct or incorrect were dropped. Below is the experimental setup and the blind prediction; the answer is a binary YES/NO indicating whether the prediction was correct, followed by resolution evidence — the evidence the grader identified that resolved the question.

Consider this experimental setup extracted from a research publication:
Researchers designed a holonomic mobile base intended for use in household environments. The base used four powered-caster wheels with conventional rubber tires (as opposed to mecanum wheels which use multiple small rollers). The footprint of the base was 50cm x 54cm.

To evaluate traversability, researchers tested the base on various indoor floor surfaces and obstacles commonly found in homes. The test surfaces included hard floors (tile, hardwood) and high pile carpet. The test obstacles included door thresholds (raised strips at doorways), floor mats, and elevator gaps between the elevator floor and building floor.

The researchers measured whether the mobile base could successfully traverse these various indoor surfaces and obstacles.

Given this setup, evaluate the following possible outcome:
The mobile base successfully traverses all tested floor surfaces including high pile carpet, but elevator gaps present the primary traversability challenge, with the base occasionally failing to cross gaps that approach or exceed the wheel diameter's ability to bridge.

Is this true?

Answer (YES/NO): NO